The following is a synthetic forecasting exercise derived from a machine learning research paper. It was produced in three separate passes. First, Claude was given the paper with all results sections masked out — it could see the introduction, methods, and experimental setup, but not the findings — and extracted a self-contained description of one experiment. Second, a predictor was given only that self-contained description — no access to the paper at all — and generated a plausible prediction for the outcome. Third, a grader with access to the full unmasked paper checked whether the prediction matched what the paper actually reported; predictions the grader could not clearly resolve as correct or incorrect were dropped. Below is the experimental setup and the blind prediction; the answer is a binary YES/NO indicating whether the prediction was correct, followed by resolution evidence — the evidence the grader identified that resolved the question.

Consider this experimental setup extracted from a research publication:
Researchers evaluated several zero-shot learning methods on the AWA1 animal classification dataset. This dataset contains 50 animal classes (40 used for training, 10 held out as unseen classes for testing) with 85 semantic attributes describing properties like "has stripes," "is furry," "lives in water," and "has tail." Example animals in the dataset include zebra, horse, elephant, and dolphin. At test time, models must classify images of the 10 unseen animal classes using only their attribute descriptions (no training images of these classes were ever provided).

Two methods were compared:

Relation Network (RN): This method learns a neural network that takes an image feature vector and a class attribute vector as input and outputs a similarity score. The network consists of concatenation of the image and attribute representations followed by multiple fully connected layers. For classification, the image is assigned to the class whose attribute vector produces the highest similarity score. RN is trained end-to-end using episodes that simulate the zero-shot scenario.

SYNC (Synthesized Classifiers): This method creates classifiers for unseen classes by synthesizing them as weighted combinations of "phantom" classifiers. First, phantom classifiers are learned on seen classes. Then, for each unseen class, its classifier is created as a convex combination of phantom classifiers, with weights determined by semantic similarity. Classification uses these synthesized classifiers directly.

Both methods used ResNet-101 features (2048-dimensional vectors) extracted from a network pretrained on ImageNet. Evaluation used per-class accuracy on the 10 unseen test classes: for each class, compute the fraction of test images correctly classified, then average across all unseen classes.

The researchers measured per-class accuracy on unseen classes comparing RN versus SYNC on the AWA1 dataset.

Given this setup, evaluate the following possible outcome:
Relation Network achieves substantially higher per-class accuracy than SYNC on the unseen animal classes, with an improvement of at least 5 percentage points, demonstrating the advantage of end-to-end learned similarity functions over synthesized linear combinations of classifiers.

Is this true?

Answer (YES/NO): YES